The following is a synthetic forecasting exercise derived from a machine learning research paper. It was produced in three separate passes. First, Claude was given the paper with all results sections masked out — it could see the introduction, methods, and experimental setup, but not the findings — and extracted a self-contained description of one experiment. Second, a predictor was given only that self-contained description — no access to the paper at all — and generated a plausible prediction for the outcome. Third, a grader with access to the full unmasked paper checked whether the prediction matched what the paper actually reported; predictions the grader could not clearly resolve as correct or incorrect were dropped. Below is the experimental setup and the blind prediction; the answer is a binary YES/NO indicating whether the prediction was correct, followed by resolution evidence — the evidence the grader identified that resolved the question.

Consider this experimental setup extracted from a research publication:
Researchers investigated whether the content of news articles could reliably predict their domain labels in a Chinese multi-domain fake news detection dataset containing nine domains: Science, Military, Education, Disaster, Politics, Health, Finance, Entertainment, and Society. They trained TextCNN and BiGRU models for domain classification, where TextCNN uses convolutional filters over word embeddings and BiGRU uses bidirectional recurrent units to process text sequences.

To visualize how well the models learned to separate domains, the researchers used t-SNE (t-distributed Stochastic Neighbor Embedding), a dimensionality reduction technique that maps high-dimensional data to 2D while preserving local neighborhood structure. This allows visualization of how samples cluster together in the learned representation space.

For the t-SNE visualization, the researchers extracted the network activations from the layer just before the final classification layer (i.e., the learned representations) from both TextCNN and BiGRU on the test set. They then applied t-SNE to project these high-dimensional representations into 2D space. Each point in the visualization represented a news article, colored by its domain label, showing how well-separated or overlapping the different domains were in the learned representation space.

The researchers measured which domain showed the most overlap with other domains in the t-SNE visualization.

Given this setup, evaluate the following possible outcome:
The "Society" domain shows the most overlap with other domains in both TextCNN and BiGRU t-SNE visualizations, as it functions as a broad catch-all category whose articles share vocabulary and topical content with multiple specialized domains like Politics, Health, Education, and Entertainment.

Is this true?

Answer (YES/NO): YES